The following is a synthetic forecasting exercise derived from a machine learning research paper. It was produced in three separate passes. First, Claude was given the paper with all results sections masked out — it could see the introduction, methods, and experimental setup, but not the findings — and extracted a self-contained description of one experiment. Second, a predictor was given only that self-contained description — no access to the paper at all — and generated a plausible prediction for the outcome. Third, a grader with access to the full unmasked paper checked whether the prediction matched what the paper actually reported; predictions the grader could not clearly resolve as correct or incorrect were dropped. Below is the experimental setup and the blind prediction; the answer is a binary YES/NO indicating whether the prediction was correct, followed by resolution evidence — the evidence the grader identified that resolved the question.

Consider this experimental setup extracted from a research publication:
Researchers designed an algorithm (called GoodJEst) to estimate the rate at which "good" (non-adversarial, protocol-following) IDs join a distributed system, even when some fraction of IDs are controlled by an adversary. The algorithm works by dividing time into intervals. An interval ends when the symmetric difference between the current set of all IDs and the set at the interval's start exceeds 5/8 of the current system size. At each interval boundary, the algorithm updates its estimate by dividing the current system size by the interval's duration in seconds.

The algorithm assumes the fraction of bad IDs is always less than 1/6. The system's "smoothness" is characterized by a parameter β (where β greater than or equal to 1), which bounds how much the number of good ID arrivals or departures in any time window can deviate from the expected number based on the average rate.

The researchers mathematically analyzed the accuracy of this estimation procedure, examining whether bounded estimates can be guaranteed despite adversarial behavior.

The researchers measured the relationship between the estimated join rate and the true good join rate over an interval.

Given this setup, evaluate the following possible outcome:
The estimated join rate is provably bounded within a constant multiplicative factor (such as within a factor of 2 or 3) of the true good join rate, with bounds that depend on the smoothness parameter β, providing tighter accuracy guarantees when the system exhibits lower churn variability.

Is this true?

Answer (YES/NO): NO